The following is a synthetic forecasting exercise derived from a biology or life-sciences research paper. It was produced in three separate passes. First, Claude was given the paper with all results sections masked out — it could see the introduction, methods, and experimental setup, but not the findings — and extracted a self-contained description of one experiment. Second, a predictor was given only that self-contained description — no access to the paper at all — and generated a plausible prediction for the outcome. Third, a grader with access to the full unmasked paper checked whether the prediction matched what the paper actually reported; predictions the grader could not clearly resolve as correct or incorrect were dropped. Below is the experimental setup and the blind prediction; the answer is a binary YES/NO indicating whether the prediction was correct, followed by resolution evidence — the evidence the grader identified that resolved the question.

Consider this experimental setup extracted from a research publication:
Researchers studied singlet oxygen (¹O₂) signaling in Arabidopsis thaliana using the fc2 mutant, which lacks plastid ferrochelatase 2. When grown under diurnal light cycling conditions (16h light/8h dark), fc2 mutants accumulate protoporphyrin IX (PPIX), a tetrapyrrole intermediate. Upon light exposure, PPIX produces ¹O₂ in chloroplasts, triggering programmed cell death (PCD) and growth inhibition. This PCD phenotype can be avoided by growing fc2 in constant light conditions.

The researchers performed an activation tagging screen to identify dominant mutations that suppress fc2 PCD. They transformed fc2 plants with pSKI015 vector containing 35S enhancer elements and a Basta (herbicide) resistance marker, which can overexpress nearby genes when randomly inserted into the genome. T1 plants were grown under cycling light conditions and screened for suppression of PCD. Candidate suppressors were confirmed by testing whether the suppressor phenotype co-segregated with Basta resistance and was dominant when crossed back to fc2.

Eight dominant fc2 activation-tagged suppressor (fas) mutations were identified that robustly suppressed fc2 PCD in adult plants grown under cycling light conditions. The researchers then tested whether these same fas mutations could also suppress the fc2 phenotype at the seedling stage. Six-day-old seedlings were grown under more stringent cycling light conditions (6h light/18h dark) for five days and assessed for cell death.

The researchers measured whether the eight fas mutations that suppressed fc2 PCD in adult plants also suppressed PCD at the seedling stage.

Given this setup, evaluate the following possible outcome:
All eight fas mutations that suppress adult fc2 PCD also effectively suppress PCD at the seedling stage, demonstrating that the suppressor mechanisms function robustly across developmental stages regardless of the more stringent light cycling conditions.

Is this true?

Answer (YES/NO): NO